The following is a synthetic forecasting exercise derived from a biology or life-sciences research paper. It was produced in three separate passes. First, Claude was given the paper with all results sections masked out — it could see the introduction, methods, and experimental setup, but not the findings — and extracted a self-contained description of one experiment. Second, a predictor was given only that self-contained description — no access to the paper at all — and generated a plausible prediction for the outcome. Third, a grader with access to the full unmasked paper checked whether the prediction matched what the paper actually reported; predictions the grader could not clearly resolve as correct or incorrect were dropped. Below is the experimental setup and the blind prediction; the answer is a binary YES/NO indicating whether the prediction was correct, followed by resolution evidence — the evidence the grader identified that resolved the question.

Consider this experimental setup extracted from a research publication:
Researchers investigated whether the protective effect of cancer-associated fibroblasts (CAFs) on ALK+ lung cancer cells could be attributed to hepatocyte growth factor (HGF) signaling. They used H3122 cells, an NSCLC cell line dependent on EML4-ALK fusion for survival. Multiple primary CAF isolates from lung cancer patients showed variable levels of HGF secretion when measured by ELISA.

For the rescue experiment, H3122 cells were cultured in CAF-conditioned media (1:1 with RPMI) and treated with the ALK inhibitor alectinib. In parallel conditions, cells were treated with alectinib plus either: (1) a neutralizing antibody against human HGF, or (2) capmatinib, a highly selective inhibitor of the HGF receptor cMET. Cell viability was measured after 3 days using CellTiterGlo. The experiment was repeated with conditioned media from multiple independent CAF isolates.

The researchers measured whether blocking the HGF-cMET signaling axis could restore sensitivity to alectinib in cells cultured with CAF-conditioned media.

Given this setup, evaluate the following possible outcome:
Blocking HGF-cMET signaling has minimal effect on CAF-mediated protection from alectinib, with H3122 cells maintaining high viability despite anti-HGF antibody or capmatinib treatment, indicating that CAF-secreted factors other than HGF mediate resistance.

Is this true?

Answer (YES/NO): NO